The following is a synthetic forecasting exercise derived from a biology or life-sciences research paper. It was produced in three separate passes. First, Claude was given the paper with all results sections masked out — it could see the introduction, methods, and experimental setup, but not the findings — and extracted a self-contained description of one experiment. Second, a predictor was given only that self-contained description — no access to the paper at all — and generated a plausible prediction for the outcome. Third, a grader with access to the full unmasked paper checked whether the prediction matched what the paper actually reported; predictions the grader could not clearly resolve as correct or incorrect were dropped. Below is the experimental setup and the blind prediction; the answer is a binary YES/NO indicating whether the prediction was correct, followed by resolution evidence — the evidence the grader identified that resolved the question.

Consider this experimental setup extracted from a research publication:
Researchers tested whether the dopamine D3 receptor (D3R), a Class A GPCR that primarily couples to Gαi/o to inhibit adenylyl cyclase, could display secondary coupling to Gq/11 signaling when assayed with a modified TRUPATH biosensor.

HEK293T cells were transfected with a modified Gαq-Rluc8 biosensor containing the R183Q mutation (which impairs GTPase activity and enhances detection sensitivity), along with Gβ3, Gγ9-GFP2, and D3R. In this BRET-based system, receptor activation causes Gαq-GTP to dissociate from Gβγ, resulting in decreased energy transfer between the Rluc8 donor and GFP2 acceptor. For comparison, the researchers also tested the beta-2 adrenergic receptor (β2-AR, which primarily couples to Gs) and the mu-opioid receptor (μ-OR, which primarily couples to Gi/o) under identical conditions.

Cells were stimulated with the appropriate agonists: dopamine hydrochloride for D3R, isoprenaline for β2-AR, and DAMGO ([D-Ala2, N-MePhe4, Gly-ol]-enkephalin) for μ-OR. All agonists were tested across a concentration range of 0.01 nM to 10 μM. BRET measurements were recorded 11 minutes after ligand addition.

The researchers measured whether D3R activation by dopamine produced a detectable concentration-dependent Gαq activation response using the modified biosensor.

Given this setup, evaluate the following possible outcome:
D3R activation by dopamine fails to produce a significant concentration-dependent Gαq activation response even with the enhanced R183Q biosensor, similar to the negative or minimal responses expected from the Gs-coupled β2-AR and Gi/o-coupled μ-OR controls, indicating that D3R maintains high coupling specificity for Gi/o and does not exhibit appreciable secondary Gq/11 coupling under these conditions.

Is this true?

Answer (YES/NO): NO